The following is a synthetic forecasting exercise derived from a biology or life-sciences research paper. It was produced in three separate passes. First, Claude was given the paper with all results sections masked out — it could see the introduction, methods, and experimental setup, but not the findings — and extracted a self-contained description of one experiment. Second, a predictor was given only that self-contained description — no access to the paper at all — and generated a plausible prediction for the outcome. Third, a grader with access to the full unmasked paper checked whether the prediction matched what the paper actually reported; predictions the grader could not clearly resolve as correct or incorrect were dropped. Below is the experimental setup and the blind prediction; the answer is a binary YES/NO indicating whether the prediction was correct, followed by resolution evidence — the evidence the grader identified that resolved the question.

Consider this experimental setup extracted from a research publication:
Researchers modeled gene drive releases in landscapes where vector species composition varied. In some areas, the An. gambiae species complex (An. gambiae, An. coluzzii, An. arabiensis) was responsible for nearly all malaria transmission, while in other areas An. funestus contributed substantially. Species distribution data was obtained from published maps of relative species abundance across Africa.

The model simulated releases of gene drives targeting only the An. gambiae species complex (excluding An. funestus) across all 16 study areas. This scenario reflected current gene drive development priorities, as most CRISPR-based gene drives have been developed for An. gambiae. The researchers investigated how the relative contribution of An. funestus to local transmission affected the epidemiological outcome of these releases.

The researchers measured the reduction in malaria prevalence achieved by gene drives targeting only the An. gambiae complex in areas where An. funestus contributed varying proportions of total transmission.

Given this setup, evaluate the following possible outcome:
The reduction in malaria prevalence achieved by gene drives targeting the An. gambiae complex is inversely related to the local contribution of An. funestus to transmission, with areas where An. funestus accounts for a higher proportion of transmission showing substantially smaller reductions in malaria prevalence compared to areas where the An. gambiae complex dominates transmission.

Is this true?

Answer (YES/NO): YES